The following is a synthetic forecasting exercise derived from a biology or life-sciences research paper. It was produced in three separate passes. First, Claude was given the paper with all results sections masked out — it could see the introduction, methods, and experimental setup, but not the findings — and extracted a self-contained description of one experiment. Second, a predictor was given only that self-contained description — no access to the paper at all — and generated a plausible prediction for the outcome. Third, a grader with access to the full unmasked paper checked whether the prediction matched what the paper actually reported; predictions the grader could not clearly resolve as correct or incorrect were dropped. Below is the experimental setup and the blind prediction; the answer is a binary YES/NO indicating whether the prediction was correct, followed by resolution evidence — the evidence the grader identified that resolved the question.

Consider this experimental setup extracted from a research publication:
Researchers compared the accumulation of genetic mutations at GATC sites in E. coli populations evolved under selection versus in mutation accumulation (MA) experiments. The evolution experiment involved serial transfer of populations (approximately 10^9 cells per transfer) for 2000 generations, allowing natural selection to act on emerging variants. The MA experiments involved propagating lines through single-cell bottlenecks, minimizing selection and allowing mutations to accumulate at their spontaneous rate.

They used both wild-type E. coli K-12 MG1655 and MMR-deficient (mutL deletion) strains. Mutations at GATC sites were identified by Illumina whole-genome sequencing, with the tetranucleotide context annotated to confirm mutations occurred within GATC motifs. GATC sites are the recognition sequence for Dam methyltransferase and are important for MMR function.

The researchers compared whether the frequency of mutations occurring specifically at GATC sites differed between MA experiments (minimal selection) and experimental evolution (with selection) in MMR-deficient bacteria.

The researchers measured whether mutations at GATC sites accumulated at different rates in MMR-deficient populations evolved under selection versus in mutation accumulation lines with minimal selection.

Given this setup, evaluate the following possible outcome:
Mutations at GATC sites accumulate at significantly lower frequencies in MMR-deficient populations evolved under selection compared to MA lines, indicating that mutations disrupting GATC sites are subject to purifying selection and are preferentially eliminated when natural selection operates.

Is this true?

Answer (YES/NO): NO